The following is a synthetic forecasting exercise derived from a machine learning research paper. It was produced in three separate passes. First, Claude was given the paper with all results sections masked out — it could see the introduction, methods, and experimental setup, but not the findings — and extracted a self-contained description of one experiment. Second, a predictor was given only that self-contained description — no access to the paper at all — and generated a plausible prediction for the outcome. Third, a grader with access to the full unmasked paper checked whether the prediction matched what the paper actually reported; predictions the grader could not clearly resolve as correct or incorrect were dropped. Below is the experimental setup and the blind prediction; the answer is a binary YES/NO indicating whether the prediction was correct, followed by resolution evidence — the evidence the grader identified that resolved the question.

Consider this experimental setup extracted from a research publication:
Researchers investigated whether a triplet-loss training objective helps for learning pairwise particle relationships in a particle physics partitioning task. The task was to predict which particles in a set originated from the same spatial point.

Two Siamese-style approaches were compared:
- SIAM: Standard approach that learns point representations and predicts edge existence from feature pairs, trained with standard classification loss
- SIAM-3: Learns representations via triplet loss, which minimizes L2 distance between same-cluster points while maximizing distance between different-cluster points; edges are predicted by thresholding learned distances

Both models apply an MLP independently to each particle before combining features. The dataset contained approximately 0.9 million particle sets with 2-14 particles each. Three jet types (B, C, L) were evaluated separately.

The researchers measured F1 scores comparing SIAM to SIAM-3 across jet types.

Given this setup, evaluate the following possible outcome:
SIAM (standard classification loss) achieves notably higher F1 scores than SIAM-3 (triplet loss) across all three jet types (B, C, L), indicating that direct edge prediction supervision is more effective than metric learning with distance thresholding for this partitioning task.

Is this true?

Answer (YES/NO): YES